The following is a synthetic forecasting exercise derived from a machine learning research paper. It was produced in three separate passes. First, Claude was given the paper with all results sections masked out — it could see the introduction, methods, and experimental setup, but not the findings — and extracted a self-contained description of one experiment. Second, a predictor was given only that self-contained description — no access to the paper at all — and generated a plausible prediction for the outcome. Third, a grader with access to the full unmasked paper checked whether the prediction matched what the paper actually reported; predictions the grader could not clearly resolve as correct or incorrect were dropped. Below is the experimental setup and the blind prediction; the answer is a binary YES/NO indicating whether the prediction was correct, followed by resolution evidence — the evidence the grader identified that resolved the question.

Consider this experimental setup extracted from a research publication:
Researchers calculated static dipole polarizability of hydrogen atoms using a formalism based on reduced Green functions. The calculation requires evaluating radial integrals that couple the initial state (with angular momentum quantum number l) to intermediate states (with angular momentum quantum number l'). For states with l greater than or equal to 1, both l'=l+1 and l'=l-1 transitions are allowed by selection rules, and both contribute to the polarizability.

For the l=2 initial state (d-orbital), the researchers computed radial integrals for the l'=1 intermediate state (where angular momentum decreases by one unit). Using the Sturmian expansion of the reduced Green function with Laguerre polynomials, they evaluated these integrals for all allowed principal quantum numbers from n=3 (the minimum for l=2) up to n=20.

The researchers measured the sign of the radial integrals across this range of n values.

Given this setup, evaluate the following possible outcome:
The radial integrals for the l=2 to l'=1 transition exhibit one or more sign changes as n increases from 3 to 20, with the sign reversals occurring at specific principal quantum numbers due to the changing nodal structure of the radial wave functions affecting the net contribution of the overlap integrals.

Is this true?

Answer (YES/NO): NO